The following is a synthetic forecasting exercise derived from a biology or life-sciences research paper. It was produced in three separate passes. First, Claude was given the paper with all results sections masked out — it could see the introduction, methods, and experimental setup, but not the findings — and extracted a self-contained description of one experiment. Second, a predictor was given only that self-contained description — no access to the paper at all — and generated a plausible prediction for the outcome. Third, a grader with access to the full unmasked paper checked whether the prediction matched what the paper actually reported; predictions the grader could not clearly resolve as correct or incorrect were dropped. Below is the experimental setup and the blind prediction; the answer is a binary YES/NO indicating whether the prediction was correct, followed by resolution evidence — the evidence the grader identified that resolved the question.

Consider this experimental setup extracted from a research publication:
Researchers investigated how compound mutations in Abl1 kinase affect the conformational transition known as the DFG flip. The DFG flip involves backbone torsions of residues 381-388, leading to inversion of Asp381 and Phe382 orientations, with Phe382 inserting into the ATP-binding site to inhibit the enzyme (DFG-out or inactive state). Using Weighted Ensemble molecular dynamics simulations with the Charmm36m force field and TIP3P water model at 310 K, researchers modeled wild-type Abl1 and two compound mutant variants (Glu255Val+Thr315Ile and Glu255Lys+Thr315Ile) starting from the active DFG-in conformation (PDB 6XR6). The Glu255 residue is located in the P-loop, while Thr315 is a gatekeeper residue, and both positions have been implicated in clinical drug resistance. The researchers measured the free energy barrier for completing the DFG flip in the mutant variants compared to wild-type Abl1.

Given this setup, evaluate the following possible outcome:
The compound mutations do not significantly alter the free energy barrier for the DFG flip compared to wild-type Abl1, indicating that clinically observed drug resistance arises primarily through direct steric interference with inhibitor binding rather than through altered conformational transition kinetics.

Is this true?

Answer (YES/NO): NO